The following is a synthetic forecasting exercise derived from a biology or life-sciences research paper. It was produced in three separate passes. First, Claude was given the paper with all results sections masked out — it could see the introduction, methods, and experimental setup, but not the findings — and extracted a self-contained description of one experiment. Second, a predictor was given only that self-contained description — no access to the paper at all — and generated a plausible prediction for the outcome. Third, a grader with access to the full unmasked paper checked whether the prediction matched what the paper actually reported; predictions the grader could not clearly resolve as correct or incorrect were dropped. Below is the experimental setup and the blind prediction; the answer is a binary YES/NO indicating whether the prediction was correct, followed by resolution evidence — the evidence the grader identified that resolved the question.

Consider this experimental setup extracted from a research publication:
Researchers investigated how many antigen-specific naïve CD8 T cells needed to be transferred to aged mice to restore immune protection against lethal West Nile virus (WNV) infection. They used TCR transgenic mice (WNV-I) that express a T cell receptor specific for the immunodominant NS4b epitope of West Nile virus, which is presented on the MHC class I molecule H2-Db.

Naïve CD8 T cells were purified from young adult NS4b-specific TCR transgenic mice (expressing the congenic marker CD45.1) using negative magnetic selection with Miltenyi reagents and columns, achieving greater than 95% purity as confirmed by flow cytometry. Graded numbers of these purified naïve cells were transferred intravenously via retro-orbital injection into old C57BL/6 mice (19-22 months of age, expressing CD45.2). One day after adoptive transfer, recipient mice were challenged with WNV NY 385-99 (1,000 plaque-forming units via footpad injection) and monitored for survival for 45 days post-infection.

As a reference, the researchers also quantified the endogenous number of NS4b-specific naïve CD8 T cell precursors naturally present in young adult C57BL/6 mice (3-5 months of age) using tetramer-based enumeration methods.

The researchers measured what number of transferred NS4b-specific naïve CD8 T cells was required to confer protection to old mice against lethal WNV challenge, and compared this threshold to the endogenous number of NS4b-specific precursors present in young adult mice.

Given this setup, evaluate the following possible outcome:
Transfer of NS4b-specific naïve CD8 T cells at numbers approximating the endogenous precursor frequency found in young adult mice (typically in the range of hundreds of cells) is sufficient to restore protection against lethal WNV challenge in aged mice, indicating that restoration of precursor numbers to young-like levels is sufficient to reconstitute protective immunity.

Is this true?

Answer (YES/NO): NO